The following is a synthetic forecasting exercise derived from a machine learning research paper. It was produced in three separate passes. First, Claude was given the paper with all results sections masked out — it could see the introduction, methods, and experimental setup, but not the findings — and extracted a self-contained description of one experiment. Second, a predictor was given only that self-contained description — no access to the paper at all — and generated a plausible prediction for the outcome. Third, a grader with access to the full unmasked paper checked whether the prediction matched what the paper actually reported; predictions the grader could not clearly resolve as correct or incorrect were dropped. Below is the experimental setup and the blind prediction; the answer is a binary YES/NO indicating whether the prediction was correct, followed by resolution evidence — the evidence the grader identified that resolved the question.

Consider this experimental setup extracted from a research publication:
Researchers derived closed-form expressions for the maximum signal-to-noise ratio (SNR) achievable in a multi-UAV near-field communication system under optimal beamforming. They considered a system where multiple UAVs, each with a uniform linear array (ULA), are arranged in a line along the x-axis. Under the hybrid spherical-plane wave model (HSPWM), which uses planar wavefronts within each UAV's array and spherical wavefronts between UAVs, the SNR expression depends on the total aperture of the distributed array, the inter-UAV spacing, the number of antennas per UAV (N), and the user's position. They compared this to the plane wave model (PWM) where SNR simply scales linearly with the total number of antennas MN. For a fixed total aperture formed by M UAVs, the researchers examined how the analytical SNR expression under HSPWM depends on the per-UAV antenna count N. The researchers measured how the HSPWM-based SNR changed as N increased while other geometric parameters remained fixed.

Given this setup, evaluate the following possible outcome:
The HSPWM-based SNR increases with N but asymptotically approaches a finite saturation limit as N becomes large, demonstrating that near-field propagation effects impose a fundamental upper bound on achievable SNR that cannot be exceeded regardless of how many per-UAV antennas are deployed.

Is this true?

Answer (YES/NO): NO